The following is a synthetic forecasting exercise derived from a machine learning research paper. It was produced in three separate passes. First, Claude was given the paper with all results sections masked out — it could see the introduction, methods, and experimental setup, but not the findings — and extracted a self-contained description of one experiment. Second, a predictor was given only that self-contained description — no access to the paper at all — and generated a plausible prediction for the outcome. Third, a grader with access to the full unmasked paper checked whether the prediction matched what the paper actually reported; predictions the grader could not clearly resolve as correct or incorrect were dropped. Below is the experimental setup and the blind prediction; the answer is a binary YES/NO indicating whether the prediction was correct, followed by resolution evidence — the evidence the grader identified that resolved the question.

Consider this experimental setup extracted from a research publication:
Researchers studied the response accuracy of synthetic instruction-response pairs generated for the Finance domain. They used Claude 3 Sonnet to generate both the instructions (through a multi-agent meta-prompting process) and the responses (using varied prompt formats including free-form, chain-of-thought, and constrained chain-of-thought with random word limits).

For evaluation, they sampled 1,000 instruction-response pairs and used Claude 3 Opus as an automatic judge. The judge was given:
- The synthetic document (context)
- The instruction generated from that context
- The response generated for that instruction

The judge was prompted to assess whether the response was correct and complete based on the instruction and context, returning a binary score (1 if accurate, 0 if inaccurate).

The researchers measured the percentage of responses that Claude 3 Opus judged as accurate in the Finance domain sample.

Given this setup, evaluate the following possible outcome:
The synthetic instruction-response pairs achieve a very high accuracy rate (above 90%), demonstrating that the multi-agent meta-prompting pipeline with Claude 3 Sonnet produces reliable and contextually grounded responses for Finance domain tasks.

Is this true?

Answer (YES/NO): NO